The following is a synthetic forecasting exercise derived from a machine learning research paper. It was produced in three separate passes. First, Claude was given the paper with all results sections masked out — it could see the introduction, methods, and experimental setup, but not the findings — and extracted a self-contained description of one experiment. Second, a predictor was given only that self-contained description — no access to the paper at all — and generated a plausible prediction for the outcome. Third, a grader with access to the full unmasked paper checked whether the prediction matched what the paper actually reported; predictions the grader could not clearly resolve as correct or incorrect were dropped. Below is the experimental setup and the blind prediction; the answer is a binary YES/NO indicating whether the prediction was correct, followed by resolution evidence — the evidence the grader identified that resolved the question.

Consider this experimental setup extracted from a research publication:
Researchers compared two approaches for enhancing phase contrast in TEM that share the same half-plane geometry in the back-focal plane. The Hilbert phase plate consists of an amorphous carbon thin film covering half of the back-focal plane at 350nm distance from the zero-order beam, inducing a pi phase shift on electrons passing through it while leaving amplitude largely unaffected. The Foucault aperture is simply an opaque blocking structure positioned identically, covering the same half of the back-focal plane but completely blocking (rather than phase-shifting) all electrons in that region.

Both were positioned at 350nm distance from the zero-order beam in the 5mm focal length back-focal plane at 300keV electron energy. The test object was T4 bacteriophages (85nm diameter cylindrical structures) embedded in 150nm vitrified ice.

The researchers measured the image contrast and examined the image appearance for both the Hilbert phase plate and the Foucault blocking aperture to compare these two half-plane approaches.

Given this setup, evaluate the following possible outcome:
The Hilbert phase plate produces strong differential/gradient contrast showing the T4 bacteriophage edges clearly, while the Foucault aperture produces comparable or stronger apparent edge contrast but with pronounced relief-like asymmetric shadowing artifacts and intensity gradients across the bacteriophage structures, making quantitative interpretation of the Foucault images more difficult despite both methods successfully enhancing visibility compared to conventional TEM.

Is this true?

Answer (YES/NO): NO